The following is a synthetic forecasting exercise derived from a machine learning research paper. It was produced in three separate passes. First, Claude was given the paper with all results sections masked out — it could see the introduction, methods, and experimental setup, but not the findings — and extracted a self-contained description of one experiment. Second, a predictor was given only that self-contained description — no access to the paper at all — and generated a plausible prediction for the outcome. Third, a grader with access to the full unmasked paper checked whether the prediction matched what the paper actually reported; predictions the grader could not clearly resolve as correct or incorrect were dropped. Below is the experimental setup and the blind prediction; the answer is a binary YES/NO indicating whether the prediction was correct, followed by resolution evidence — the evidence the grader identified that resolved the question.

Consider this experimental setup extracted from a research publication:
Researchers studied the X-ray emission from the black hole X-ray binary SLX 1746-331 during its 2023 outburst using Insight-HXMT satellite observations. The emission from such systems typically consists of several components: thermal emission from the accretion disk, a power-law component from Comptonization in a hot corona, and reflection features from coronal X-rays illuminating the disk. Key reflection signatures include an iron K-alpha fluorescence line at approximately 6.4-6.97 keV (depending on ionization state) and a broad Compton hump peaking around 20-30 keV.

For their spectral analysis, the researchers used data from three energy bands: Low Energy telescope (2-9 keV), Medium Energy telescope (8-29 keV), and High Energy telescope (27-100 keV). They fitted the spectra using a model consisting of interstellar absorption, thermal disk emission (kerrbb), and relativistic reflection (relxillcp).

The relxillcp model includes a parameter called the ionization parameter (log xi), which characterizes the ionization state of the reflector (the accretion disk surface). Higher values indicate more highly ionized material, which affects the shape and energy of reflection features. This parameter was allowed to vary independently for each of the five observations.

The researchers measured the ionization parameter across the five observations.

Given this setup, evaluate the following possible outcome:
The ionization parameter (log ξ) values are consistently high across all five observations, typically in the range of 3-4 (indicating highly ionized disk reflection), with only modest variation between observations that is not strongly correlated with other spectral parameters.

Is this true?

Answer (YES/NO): NO